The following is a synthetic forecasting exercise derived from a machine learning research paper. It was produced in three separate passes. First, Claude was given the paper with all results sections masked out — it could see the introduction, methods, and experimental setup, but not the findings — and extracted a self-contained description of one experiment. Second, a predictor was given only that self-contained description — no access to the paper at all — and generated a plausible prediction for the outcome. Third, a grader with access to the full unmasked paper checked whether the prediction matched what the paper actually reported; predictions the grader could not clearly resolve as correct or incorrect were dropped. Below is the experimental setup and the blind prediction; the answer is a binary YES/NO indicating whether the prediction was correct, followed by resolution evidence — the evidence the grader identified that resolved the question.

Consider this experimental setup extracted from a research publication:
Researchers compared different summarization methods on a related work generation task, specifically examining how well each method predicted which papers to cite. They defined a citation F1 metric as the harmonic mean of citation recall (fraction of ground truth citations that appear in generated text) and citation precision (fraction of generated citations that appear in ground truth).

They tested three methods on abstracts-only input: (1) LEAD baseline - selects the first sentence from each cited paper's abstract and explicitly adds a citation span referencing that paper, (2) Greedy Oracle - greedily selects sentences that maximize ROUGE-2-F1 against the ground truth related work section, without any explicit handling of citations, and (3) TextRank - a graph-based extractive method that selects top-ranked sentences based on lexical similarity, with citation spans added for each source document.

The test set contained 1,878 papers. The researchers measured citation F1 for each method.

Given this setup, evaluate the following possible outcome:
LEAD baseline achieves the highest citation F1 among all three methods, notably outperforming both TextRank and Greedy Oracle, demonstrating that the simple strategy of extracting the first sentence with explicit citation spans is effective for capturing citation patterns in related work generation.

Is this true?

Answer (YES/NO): NO